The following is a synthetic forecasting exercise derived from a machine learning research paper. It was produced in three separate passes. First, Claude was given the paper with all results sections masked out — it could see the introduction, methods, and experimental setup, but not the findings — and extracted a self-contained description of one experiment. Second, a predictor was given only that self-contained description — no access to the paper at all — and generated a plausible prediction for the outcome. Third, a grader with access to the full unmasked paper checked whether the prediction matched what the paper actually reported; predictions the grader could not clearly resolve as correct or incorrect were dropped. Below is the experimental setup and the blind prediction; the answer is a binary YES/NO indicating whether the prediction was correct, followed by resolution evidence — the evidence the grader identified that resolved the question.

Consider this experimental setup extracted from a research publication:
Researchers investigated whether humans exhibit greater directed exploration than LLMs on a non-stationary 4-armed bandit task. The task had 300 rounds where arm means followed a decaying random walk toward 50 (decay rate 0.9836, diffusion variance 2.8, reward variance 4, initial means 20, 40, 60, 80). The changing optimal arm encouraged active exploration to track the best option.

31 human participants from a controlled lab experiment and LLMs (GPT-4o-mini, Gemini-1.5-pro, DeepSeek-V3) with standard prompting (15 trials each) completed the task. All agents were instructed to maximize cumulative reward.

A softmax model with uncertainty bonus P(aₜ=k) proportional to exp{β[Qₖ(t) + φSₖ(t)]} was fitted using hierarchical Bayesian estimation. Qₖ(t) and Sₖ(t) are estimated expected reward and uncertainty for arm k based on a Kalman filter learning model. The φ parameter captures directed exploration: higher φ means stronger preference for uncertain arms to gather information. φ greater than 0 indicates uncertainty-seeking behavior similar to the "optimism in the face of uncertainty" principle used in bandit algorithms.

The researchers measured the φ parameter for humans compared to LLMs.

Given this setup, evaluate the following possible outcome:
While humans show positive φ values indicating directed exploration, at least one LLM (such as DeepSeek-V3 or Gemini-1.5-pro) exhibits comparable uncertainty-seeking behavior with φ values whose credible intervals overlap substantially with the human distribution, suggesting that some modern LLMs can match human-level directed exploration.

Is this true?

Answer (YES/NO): NO